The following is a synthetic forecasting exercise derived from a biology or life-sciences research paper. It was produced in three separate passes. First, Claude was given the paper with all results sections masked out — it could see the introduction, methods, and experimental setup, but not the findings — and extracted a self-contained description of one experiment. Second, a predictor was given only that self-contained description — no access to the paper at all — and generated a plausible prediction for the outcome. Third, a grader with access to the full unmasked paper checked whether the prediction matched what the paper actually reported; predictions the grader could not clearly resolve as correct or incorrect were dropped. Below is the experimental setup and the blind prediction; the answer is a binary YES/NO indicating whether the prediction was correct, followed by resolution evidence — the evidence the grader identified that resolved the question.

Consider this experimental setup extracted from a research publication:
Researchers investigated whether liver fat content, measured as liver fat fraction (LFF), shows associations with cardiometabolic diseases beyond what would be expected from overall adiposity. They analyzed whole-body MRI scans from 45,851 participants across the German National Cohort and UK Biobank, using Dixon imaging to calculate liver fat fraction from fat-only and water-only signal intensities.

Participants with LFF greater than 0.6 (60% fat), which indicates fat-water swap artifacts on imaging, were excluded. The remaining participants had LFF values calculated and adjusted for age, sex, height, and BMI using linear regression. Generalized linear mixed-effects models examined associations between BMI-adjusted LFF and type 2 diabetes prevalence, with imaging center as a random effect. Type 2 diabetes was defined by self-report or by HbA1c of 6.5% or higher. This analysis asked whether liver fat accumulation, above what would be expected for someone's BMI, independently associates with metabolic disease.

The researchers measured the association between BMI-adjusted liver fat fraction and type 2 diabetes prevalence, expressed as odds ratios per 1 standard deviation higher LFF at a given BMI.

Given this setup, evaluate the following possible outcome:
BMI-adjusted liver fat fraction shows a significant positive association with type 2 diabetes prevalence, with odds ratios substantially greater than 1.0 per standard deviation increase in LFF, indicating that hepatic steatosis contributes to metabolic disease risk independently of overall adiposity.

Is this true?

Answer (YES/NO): YES